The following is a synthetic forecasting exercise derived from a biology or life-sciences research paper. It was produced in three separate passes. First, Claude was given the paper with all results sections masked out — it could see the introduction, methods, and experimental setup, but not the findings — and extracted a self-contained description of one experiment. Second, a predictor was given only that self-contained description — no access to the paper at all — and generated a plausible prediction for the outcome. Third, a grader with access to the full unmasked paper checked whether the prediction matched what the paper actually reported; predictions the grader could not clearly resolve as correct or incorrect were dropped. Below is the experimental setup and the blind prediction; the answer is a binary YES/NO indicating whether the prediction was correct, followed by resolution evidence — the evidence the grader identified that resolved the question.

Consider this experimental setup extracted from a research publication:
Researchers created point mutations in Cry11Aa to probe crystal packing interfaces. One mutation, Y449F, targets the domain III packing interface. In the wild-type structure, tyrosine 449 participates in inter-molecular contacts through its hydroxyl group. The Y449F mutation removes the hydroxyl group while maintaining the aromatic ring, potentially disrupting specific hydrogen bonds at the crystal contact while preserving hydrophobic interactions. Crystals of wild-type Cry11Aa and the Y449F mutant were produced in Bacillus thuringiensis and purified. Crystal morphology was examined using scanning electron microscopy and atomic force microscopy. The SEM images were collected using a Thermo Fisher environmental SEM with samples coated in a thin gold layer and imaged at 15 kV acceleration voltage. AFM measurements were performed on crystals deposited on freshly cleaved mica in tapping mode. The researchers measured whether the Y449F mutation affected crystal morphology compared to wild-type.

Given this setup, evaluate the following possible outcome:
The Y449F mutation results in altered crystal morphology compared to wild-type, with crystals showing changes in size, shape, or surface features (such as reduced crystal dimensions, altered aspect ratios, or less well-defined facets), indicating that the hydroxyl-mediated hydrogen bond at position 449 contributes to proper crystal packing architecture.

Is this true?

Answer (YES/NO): YES